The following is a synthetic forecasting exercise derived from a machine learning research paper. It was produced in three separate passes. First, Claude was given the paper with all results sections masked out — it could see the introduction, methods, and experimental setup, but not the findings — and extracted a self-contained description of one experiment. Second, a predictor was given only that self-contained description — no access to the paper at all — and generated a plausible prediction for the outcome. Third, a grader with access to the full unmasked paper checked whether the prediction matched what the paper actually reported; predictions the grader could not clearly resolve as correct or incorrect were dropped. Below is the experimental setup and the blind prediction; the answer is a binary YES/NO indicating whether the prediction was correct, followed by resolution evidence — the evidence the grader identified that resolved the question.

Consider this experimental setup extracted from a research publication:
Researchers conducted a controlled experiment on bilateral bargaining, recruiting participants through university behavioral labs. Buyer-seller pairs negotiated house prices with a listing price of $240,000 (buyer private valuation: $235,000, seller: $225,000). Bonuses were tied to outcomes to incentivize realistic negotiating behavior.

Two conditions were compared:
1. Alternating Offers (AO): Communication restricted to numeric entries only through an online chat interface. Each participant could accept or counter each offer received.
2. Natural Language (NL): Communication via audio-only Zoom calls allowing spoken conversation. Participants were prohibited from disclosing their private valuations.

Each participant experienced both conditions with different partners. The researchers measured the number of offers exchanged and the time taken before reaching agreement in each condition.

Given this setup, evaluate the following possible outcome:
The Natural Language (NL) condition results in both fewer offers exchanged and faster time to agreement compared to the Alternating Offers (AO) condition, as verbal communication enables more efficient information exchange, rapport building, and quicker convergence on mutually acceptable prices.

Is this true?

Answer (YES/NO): YES